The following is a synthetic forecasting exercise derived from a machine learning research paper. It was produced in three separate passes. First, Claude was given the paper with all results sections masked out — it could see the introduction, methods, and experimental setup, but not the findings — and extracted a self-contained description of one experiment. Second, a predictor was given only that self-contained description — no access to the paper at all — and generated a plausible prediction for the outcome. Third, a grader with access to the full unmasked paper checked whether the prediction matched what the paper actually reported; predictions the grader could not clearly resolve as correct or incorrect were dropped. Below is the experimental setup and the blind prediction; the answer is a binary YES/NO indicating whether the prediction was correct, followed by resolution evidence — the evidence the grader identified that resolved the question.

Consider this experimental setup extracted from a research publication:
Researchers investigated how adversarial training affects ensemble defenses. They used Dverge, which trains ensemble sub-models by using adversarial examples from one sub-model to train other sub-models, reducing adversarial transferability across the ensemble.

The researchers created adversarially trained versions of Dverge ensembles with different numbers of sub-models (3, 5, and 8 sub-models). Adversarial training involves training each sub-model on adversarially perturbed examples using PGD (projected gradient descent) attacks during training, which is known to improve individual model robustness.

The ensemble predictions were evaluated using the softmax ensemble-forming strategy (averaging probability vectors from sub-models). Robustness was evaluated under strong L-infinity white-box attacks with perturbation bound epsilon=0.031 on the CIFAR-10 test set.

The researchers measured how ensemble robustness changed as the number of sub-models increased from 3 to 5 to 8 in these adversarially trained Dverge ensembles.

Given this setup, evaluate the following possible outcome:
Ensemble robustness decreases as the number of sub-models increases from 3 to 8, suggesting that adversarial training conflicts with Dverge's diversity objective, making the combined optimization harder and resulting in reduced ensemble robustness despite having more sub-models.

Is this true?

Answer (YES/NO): YES